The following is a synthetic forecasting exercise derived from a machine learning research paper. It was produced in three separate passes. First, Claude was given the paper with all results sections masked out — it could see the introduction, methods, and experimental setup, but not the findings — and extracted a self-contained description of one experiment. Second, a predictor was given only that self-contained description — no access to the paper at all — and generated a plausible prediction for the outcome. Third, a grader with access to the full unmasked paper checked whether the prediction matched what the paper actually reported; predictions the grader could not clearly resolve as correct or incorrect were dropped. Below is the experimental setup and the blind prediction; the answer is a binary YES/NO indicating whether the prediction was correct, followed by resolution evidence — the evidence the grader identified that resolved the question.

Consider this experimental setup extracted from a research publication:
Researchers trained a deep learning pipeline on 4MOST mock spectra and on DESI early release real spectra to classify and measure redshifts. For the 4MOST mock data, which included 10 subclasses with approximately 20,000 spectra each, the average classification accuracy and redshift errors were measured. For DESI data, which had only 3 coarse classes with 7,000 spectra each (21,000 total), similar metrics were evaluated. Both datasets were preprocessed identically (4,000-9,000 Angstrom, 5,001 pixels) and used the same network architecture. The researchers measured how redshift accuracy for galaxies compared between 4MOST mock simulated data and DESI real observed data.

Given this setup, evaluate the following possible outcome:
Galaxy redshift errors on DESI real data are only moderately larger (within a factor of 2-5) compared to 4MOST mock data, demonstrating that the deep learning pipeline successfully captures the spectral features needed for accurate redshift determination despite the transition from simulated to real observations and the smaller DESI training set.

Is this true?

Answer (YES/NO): NO